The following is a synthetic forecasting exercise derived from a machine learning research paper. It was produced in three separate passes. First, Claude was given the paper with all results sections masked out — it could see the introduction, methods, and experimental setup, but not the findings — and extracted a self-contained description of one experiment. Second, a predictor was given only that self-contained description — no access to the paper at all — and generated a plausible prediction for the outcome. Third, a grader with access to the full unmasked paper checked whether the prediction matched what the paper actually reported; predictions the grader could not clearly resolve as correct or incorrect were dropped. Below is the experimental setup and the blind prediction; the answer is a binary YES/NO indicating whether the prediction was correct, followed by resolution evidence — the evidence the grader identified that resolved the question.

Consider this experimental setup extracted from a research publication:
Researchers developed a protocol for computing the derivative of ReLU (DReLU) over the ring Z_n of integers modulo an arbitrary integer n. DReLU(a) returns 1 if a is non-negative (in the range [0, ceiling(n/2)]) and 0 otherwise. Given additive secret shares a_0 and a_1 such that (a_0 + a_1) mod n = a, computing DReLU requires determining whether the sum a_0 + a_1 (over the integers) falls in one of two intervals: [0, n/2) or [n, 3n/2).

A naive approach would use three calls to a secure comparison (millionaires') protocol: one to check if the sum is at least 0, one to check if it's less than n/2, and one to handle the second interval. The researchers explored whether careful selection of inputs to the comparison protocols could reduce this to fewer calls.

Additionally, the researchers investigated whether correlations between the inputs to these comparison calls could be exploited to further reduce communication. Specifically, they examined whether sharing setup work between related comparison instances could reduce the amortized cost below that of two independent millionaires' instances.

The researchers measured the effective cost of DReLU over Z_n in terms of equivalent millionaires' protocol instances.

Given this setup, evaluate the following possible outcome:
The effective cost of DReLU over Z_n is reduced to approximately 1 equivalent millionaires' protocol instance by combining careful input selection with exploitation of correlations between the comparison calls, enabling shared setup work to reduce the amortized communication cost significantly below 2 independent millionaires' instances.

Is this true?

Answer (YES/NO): NO